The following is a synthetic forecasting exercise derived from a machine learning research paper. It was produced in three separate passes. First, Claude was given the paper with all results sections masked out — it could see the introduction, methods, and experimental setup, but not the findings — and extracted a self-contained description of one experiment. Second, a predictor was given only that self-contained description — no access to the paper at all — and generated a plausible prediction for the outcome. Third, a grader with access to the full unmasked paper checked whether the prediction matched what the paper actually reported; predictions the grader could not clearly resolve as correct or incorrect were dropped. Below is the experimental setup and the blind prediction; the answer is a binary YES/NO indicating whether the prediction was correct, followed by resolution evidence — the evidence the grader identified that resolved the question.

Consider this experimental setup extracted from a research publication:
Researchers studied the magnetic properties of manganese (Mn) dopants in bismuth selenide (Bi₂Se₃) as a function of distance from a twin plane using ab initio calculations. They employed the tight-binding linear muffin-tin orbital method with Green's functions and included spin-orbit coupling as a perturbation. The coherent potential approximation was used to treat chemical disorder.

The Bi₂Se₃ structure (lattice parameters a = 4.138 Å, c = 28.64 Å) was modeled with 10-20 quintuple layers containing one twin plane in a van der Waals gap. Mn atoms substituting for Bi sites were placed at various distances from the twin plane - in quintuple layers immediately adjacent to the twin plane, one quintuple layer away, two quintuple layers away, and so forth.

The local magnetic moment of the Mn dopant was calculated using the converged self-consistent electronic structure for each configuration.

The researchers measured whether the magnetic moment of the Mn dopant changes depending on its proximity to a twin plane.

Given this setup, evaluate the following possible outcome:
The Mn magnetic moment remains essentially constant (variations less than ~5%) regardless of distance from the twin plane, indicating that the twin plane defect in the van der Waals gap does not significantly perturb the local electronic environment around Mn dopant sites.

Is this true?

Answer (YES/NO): NO